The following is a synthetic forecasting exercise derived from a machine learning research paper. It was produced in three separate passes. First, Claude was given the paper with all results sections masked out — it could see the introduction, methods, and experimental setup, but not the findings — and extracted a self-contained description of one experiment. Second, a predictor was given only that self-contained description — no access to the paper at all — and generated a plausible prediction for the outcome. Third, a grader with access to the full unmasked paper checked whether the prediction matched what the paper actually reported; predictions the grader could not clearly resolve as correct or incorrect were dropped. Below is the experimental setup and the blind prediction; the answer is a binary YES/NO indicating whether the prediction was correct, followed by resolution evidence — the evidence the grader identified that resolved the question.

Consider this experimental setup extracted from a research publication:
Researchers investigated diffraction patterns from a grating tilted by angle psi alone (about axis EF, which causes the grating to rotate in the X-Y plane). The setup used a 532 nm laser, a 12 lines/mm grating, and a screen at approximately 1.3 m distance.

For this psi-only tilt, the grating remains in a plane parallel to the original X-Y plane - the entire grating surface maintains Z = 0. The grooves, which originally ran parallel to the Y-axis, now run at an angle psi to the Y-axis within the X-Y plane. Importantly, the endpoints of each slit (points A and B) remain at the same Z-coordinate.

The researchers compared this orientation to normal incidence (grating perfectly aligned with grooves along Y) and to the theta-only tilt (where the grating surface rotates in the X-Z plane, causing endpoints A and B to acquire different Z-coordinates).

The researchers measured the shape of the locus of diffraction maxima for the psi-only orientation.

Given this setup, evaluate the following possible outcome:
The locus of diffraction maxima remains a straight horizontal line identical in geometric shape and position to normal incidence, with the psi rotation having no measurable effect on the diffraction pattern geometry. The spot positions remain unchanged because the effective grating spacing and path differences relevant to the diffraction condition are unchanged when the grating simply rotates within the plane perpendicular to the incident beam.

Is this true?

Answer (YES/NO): NO